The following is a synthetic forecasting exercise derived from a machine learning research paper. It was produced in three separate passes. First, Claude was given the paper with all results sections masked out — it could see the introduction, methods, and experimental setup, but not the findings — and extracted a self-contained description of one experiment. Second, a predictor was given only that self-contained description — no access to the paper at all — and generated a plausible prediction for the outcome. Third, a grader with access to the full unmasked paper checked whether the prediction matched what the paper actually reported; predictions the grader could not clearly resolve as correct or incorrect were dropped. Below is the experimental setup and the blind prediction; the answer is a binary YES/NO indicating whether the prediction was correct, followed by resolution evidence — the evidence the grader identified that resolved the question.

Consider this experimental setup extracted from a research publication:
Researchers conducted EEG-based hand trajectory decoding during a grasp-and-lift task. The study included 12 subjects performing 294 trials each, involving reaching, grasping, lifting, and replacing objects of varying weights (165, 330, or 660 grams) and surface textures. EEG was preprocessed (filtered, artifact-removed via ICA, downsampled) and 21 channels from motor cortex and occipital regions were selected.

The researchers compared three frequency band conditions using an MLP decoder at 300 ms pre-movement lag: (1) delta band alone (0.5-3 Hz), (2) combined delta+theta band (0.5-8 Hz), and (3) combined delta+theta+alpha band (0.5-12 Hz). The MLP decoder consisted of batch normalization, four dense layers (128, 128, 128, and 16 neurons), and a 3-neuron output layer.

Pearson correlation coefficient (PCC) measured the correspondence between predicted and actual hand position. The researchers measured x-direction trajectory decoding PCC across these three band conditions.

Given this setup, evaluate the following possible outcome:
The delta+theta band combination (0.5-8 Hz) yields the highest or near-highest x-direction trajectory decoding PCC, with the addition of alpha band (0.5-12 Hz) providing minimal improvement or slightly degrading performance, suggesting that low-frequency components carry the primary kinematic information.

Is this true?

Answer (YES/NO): NO